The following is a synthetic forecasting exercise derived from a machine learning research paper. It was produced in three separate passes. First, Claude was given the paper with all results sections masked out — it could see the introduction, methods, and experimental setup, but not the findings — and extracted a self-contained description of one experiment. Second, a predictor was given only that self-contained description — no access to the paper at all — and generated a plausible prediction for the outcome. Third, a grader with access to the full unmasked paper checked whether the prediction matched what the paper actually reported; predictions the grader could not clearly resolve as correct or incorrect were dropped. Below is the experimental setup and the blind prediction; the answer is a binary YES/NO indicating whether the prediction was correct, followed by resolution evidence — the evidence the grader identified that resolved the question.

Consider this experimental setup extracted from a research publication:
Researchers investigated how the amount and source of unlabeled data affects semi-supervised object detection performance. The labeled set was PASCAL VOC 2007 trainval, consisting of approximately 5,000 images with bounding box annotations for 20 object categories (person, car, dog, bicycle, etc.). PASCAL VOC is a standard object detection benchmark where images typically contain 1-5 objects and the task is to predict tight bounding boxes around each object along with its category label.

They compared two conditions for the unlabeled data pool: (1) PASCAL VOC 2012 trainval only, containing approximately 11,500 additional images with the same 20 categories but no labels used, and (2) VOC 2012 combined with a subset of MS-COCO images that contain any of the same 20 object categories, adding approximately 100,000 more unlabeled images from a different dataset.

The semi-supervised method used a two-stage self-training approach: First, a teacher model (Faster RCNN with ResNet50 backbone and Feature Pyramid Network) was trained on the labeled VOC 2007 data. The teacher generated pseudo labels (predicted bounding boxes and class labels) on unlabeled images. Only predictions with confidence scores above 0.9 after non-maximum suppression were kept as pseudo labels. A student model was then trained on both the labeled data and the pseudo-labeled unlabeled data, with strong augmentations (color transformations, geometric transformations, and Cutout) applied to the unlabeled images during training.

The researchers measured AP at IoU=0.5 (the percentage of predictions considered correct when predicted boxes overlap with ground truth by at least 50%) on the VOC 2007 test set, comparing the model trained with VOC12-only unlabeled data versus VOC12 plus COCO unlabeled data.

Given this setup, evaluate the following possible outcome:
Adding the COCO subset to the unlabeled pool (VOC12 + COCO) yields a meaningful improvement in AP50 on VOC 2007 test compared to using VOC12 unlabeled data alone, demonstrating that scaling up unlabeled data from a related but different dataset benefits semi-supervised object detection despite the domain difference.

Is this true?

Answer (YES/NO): YES